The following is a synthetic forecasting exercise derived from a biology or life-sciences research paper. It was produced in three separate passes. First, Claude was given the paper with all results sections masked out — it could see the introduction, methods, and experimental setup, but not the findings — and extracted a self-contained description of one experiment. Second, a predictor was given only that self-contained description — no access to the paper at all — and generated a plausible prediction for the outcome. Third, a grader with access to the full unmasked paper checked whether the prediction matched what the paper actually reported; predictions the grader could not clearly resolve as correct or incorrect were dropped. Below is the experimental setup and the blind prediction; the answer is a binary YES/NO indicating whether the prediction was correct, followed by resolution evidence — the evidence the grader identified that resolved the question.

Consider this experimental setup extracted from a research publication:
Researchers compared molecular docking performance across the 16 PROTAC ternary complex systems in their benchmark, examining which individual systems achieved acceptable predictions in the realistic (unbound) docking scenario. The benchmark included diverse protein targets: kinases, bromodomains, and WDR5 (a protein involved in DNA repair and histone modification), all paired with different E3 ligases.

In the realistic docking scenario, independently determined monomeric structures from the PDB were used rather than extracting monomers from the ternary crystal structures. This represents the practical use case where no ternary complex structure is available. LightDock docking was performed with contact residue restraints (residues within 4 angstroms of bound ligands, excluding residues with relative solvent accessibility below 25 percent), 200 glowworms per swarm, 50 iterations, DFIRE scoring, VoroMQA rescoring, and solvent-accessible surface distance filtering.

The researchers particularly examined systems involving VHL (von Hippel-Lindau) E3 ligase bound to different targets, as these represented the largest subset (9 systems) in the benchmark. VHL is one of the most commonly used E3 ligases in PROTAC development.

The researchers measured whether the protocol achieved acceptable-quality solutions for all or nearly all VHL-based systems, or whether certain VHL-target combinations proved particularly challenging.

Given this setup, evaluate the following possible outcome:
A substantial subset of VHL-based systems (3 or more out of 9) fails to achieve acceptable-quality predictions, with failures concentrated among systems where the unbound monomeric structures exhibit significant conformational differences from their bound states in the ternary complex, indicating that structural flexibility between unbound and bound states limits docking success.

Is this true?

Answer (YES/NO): NO